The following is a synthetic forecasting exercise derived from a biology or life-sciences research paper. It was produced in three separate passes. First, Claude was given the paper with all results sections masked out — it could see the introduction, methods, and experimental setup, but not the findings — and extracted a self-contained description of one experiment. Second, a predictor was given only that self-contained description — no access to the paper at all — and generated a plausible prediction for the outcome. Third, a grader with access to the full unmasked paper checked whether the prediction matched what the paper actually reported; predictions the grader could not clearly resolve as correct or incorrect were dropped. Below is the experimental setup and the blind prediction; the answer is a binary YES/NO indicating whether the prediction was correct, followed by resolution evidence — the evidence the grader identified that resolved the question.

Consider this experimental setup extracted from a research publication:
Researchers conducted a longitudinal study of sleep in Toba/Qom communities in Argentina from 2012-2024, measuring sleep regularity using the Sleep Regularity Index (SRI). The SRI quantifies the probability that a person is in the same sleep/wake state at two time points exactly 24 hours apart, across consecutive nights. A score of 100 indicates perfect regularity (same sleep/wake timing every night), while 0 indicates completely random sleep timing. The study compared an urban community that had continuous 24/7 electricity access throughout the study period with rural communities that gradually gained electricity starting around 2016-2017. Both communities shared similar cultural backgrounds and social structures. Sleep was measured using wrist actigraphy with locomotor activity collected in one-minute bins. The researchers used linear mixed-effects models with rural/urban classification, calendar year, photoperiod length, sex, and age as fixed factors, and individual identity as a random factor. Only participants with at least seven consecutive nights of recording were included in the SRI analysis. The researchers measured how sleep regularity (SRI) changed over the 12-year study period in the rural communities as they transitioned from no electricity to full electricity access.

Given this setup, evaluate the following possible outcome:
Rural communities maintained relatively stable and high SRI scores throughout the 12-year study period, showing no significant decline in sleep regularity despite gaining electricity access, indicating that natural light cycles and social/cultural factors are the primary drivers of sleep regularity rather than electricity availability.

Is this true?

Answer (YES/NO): NO